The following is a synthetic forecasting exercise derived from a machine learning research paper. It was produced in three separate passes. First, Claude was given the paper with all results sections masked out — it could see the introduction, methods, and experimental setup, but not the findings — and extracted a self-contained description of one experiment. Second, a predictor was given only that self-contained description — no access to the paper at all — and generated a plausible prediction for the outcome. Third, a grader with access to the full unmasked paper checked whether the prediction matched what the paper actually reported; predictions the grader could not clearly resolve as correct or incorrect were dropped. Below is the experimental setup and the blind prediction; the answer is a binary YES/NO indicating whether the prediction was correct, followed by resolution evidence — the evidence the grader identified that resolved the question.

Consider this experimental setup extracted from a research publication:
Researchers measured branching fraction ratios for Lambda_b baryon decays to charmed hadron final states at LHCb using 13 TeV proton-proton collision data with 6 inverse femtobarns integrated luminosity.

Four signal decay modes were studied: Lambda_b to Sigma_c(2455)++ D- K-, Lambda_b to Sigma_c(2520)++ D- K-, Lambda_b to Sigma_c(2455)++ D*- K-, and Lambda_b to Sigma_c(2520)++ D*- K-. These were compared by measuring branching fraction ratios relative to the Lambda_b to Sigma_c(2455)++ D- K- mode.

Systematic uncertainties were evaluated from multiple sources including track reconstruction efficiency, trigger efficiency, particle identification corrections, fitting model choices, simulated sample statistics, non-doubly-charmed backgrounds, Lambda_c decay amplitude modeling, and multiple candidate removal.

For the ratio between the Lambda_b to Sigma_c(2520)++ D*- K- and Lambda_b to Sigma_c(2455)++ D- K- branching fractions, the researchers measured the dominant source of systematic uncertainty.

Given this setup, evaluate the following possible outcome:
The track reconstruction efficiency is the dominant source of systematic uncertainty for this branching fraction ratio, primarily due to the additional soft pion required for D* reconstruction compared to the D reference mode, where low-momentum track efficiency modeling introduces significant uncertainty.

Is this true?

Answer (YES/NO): NO